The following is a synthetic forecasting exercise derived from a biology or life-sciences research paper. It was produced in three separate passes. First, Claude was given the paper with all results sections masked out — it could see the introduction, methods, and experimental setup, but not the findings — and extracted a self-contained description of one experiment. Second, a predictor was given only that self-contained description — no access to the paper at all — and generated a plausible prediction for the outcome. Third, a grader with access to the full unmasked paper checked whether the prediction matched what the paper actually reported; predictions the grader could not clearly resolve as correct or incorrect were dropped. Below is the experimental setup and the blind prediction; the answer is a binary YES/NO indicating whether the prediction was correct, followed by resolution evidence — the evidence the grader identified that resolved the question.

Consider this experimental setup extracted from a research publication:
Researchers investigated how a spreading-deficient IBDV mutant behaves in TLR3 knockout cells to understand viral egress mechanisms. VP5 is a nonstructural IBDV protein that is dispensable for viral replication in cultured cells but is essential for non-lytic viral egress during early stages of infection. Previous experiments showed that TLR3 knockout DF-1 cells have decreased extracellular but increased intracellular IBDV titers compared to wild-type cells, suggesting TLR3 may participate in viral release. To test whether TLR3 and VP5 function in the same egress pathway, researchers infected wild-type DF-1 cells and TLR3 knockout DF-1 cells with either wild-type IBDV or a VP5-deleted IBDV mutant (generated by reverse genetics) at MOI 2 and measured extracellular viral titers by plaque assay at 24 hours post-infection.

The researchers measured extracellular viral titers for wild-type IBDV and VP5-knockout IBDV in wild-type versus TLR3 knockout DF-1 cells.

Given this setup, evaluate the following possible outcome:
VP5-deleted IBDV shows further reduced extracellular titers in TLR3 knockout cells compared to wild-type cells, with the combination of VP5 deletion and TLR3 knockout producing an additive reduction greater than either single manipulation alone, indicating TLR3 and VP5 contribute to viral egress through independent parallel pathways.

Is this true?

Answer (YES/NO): NO